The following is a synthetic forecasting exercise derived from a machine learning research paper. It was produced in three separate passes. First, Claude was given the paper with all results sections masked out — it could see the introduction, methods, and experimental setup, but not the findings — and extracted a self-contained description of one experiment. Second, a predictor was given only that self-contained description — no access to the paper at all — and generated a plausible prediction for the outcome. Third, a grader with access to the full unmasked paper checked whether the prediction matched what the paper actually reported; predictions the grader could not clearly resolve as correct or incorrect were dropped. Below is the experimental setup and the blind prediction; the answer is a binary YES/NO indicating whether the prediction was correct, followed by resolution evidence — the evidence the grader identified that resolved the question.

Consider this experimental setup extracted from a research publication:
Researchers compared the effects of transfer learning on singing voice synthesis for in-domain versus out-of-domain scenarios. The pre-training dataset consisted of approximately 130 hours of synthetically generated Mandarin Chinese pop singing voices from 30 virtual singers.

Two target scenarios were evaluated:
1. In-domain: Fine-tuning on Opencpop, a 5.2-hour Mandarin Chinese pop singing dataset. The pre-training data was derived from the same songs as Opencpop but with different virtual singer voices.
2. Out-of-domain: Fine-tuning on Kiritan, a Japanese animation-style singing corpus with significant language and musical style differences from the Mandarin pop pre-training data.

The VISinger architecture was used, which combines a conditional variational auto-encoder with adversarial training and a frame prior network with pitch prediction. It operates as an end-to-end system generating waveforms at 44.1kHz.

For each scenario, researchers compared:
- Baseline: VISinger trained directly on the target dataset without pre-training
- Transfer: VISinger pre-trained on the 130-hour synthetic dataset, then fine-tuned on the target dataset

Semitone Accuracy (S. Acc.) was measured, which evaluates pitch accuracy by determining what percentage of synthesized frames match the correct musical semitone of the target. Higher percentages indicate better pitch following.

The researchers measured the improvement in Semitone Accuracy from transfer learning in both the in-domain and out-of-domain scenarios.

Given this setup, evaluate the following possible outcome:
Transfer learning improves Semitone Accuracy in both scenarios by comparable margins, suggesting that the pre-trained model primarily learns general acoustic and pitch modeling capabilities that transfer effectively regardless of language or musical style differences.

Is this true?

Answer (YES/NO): YES